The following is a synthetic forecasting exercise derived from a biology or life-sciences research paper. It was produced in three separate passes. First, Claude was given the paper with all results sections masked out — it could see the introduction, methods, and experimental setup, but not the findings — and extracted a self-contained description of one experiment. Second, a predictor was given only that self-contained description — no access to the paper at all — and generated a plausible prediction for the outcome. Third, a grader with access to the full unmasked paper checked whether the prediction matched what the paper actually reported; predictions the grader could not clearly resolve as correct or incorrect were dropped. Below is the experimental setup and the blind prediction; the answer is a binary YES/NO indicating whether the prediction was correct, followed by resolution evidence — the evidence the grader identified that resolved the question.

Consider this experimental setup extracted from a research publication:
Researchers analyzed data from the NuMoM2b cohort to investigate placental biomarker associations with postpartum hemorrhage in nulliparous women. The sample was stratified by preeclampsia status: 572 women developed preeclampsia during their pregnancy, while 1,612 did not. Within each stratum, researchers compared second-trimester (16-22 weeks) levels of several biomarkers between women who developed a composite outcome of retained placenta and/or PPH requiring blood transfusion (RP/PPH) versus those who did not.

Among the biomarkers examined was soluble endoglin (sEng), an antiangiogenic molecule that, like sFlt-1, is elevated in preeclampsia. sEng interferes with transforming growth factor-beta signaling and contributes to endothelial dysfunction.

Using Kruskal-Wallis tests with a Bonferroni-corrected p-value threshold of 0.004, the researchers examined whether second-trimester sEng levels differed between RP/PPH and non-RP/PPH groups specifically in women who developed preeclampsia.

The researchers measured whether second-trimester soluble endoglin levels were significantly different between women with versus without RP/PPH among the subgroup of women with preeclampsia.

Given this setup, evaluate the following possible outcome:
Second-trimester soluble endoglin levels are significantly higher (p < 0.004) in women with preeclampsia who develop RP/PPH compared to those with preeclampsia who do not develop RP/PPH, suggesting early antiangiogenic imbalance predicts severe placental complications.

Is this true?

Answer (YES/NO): NO